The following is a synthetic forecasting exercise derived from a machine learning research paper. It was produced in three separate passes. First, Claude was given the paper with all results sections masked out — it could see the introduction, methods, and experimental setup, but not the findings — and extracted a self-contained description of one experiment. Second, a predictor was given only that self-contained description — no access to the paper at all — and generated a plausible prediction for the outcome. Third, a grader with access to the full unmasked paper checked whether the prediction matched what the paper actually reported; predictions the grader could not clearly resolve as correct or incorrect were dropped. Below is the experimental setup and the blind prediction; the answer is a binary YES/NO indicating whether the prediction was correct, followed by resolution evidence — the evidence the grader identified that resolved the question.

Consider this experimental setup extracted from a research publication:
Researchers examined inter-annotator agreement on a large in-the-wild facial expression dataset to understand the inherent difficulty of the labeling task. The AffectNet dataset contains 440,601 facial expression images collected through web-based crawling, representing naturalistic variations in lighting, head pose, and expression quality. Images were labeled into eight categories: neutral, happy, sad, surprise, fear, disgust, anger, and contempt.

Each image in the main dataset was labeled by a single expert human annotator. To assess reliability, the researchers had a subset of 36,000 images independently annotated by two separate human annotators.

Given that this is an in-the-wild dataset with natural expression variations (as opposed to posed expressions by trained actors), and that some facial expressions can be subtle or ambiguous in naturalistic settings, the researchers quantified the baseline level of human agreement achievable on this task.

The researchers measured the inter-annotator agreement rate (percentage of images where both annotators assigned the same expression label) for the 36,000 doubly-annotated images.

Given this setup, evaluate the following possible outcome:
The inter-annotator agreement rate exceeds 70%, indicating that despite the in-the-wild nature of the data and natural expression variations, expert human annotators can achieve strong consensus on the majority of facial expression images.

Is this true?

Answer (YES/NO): NO